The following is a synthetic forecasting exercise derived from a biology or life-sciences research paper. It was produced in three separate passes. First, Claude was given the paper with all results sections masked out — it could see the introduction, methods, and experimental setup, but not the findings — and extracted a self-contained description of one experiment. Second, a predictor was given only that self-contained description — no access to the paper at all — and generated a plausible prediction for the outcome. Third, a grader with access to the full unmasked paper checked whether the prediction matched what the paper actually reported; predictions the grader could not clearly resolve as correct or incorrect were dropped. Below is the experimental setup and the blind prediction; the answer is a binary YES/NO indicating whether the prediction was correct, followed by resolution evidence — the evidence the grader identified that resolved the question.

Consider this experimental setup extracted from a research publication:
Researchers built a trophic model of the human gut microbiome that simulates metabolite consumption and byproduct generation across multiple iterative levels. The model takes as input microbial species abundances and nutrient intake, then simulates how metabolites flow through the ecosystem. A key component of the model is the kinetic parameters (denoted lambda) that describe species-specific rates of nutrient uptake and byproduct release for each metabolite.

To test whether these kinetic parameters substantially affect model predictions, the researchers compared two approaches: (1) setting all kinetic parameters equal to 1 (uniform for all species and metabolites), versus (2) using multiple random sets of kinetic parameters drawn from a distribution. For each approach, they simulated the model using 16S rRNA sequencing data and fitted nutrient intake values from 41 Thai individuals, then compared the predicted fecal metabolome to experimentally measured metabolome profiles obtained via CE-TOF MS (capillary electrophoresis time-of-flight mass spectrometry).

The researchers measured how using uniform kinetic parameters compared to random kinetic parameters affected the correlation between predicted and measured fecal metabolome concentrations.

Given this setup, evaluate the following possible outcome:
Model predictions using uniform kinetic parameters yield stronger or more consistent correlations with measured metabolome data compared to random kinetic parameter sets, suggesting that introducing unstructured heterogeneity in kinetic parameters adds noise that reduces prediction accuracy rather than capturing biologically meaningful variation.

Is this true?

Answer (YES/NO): NO